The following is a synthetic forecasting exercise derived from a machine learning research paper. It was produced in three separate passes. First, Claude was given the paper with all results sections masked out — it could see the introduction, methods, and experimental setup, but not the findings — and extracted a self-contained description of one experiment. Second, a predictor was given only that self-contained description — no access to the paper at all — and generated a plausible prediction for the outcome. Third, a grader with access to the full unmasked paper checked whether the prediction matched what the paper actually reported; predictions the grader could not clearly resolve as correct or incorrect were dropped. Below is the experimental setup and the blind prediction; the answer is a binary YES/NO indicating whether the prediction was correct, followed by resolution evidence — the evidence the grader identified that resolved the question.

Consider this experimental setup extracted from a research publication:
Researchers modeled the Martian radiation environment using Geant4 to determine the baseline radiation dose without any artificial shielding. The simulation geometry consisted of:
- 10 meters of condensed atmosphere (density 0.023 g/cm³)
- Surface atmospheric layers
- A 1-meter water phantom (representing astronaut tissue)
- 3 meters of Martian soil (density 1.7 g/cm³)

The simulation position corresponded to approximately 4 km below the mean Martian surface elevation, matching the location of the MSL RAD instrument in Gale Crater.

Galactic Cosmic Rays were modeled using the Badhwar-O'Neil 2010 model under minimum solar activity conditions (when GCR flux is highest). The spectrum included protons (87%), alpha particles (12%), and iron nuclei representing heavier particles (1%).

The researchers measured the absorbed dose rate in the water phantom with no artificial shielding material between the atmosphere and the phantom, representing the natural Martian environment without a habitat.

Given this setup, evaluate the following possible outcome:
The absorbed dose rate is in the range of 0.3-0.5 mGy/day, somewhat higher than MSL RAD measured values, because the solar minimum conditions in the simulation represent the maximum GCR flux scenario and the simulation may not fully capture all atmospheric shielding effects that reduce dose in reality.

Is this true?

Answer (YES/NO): NO